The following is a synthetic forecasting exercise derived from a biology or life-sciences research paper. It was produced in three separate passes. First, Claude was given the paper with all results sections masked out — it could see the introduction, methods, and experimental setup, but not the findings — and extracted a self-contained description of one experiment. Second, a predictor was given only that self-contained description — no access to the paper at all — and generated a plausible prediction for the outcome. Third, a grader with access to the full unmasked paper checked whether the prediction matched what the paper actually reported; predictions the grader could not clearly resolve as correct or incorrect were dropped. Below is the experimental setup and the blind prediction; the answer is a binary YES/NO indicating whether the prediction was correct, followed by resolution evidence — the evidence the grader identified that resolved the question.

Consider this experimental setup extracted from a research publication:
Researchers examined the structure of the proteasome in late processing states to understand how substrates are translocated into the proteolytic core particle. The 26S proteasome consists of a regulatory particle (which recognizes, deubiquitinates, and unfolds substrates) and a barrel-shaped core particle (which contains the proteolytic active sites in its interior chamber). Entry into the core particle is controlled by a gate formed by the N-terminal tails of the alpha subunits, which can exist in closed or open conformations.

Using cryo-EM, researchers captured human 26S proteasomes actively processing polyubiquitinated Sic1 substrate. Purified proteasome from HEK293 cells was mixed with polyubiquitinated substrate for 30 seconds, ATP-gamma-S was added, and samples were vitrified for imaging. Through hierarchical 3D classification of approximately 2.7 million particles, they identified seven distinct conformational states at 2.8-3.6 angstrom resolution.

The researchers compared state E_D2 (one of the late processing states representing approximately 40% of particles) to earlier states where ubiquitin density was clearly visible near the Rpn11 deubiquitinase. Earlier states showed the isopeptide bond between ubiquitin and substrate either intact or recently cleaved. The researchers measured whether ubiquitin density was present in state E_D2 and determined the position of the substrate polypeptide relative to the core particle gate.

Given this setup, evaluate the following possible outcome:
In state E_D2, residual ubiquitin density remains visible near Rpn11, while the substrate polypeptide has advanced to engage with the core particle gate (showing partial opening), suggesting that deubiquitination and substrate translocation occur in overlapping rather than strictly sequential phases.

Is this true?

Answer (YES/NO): NO